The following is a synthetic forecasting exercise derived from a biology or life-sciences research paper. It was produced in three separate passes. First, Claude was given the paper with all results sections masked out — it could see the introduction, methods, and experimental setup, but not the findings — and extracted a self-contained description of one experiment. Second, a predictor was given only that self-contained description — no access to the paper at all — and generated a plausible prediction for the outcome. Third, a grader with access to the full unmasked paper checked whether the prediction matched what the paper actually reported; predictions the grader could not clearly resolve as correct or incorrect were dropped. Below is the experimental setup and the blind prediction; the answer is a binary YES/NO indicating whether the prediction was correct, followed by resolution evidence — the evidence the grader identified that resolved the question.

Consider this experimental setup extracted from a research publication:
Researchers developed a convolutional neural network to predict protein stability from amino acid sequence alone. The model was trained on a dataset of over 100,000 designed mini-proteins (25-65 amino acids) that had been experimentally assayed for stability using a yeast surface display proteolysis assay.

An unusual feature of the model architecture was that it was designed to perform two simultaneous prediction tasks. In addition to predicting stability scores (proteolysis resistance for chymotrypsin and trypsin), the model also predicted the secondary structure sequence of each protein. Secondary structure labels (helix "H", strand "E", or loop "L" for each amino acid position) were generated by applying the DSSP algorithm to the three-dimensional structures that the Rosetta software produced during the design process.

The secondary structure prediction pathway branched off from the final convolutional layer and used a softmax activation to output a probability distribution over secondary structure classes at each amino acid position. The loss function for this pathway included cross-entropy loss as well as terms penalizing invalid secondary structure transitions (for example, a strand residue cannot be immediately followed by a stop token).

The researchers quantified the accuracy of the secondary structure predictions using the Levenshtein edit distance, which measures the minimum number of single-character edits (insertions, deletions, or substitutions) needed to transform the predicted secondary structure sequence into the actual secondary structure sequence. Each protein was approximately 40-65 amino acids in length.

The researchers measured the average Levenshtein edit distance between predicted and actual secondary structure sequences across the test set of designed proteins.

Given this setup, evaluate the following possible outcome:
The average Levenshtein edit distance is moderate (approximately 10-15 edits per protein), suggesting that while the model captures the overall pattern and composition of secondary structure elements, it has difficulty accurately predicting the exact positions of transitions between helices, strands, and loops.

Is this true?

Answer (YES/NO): NO